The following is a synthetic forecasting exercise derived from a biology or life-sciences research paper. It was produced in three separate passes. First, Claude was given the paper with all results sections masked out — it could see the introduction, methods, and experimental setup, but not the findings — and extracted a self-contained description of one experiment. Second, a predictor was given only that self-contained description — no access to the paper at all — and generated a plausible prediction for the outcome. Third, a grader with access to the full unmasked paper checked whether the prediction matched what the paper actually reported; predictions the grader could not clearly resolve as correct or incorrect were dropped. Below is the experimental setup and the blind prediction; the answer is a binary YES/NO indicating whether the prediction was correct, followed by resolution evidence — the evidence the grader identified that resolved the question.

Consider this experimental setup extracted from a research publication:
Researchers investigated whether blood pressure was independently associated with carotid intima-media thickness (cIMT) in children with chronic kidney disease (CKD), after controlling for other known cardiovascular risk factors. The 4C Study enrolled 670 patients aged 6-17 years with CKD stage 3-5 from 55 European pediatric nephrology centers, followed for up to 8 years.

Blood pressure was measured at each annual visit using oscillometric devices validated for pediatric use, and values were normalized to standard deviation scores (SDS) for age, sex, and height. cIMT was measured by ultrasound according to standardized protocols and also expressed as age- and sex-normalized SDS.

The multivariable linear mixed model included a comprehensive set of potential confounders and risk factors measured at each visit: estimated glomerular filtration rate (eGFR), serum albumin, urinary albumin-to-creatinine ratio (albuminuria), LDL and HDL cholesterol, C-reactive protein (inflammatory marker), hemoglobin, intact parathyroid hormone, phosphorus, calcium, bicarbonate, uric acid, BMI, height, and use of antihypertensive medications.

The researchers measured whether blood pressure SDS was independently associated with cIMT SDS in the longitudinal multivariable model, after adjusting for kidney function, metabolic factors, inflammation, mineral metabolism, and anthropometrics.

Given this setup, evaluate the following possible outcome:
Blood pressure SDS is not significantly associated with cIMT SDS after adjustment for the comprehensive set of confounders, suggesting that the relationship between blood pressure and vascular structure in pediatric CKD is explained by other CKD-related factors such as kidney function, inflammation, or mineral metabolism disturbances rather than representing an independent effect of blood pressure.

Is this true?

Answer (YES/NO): NO